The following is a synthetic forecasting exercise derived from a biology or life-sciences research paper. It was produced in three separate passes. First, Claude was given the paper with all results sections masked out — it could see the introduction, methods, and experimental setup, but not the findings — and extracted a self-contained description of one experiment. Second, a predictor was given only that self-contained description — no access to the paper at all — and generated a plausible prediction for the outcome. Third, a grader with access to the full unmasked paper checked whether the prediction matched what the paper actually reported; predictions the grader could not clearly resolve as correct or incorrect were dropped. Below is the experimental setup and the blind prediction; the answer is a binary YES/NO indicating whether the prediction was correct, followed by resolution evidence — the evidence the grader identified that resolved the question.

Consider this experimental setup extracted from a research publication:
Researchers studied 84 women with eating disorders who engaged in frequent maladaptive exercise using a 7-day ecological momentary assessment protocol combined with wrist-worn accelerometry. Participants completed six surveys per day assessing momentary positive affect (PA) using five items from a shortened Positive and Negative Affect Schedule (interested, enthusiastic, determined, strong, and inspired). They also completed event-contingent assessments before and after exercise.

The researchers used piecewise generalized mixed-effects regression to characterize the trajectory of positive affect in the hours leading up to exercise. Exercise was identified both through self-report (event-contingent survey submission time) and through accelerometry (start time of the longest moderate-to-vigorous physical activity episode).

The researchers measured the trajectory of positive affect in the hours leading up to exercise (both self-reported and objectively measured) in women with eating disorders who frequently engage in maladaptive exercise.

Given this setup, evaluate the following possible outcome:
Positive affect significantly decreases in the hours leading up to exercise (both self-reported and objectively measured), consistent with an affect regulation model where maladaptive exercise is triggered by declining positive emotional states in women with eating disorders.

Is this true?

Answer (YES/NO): NO